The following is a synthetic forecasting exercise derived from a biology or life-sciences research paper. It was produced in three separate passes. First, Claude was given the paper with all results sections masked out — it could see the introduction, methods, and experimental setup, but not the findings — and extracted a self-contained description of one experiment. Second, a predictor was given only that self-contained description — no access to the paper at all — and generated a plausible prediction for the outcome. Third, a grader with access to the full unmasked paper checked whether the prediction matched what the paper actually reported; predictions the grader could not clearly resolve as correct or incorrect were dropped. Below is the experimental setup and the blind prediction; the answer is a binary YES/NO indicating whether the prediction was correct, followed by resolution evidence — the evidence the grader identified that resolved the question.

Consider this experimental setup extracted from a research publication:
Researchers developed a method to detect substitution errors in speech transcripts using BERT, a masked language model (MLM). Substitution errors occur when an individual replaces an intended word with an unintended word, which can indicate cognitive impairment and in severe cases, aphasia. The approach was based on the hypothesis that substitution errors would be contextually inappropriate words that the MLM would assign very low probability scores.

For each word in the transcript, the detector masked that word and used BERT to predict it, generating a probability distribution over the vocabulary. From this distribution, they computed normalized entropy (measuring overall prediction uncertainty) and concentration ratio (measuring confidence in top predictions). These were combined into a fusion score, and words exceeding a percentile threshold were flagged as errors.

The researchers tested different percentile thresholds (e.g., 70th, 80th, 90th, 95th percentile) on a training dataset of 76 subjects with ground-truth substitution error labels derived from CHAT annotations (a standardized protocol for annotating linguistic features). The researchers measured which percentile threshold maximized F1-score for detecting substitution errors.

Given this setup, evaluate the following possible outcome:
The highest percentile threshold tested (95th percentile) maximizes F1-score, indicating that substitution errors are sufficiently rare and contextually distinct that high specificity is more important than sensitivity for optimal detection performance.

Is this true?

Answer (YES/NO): NO